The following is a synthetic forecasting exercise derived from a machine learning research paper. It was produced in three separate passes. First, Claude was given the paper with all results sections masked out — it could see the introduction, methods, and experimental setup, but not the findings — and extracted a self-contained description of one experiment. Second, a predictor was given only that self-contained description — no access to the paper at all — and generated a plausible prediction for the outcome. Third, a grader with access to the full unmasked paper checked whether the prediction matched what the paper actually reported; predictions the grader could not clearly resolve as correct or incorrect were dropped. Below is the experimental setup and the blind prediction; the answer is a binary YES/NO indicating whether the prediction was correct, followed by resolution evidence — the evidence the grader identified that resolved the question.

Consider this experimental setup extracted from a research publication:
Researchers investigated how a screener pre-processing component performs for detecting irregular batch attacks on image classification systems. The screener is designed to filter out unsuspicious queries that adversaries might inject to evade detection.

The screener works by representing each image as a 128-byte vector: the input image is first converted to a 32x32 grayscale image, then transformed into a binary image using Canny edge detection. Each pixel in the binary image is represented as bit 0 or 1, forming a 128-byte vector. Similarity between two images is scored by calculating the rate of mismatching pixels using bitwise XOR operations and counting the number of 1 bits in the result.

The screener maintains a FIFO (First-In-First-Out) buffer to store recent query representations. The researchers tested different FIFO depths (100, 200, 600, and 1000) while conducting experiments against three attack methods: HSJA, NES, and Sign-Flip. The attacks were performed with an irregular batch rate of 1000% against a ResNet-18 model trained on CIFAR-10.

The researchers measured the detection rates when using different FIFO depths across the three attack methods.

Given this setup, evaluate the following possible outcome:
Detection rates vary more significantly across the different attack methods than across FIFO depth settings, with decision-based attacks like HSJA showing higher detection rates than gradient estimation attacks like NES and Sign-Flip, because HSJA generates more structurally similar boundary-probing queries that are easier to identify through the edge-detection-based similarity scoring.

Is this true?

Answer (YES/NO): NO